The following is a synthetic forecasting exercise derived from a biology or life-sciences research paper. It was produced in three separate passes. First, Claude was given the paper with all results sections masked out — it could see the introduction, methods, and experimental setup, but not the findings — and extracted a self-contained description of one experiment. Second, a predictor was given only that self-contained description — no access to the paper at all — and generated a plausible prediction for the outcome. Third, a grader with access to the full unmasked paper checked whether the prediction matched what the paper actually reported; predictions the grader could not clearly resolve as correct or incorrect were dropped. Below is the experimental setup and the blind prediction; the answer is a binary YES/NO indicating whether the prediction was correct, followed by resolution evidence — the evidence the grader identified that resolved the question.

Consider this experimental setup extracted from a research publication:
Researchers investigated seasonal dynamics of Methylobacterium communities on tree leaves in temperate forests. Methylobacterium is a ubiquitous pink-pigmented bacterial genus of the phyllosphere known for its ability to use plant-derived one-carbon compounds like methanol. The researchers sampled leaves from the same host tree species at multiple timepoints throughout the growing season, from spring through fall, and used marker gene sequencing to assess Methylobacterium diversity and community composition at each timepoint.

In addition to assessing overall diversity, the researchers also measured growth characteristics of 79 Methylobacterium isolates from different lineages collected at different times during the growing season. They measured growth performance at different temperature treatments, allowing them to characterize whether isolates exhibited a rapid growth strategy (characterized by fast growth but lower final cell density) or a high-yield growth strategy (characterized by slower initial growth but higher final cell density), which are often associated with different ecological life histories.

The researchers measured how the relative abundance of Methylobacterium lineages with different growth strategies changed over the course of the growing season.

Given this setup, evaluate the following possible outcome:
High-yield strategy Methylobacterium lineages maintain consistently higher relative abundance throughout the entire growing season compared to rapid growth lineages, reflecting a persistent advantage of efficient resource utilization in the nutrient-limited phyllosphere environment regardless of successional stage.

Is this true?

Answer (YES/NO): NO